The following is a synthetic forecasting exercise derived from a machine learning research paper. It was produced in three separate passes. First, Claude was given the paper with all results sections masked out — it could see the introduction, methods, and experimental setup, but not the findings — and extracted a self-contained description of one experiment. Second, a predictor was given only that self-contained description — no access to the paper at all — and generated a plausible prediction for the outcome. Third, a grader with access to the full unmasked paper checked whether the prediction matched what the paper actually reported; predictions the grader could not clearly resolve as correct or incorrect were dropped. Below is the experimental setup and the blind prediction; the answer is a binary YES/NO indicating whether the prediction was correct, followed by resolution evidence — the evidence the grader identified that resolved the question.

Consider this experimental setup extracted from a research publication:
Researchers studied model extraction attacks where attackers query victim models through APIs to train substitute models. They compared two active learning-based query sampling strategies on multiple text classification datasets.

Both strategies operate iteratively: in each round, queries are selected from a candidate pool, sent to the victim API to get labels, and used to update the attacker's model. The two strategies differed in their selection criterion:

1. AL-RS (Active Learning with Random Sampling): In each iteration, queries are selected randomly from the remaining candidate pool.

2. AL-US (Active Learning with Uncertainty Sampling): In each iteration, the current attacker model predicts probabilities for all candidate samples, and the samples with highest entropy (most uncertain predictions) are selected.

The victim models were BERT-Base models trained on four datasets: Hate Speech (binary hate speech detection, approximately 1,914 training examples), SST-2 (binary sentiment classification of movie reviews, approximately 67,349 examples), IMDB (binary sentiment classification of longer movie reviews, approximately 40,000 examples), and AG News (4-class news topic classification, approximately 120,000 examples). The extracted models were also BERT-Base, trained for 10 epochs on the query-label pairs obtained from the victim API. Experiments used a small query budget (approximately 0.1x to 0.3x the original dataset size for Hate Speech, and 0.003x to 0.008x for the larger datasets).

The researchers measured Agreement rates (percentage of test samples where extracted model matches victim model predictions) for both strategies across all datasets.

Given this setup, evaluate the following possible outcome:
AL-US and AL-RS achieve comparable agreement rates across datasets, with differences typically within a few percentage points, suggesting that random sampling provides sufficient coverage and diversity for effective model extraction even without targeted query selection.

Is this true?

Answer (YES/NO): NO